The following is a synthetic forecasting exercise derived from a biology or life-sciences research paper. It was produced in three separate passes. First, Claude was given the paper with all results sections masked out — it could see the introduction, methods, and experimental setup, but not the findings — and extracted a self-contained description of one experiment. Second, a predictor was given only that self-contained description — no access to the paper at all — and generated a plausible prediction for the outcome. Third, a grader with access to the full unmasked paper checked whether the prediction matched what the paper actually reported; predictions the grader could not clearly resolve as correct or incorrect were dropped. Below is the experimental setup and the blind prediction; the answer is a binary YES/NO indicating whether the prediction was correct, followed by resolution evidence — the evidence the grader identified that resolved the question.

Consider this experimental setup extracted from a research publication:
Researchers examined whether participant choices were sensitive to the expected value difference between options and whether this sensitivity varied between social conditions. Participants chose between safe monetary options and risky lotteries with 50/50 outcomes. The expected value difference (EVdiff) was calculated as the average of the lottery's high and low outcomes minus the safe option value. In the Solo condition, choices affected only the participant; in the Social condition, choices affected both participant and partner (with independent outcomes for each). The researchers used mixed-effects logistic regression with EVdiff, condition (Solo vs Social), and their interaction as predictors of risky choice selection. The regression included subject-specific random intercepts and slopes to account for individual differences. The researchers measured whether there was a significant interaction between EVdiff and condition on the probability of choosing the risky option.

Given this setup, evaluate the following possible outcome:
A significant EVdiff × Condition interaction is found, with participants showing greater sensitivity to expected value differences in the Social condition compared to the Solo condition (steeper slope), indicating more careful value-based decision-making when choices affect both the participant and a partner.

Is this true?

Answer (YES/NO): NO